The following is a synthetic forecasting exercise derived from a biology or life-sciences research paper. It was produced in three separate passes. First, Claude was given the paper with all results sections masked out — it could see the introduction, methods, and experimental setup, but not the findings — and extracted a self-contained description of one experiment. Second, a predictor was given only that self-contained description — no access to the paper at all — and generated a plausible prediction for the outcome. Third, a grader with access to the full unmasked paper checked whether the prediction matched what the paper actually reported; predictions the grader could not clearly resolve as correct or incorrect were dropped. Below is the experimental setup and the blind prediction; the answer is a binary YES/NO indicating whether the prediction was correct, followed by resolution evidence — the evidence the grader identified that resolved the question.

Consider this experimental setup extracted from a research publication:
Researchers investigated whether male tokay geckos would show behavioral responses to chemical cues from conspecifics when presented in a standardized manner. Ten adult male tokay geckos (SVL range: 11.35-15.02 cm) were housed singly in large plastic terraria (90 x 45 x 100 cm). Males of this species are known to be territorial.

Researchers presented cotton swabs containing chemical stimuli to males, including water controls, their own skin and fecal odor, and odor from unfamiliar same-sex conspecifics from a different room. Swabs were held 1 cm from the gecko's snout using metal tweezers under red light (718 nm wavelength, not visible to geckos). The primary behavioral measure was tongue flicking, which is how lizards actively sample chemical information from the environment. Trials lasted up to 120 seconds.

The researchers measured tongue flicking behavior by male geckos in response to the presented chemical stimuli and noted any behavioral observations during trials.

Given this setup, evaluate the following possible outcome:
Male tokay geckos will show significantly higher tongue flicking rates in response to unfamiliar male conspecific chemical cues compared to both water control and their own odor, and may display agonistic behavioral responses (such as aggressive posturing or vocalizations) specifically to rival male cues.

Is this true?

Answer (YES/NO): NO